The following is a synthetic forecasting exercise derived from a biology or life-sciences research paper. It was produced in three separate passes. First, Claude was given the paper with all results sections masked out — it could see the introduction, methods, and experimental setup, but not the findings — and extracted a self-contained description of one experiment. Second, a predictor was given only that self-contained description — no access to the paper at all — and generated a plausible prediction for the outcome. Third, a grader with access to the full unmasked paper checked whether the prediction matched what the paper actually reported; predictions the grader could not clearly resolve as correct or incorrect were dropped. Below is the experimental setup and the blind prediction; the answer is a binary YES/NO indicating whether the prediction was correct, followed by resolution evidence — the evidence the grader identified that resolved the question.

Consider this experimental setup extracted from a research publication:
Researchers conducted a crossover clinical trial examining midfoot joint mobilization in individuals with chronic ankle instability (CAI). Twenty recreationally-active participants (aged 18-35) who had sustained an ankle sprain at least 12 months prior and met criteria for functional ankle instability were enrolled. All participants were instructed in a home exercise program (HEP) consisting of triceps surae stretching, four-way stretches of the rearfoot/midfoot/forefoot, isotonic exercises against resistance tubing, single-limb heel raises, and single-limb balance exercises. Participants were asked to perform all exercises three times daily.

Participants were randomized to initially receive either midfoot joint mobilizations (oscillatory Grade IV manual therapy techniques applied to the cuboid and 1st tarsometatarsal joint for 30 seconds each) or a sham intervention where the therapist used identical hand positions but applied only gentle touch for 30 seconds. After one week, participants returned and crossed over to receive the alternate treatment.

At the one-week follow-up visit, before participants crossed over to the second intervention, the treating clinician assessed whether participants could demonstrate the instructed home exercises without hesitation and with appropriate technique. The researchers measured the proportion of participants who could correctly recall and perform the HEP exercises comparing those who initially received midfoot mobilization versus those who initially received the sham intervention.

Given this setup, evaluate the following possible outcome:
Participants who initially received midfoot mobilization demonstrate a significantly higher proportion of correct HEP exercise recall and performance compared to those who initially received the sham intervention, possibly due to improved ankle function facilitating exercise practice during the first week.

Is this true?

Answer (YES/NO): NO